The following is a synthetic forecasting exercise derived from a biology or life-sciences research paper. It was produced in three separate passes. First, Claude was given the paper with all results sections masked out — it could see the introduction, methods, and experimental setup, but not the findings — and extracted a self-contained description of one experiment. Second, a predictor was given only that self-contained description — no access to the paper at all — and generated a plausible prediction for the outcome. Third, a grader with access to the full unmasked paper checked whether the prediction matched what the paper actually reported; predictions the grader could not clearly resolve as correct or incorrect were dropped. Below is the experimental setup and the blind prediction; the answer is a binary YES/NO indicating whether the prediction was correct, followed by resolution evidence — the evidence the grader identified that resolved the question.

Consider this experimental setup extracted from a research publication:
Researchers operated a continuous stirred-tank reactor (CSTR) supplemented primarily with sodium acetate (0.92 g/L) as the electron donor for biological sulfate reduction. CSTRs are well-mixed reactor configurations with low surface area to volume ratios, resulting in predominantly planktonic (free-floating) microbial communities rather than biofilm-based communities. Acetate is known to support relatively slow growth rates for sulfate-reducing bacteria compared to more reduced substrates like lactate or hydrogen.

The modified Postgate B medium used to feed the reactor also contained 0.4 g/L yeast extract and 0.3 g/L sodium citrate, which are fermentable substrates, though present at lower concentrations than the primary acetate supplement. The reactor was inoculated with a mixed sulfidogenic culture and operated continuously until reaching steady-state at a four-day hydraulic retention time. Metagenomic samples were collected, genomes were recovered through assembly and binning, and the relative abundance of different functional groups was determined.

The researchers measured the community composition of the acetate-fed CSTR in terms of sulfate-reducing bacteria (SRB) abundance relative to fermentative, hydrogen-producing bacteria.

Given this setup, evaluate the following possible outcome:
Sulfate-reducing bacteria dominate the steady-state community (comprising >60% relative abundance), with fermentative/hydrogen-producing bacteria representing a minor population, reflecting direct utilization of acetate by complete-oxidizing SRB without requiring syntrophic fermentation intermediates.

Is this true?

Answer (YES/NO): NO